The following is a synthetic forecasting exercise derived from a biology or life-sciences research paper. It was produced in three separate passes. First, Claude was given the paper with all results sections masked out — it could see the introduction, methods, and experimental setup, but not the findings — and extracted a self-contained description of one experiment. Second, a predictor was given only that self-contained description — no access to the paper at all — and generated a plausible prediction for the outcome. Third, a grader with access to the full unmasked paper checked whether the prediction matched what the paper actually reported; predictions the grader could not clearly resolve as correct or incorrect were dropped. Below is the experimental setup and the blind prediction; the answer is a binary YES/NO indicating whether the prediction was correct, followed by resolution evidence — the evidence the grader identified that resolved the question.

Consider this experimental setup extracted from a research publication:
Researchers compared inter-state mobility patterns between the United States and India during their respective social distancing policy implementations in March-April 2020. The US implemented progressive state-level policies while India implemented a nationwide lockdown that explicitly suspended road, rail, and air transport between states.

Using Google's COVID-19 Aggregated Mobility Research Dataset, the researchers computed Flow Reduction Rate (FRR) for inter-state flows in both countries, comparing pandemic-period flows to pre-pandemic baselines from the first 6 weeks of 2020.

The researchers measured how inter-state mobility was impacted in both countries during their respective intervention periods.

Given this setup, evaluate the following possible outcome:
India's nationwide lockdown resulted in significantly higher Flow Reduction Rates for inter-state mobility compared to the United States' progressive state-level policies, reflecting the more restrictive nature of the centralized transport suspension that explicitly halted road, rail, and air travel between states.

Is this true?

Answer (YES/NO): YES